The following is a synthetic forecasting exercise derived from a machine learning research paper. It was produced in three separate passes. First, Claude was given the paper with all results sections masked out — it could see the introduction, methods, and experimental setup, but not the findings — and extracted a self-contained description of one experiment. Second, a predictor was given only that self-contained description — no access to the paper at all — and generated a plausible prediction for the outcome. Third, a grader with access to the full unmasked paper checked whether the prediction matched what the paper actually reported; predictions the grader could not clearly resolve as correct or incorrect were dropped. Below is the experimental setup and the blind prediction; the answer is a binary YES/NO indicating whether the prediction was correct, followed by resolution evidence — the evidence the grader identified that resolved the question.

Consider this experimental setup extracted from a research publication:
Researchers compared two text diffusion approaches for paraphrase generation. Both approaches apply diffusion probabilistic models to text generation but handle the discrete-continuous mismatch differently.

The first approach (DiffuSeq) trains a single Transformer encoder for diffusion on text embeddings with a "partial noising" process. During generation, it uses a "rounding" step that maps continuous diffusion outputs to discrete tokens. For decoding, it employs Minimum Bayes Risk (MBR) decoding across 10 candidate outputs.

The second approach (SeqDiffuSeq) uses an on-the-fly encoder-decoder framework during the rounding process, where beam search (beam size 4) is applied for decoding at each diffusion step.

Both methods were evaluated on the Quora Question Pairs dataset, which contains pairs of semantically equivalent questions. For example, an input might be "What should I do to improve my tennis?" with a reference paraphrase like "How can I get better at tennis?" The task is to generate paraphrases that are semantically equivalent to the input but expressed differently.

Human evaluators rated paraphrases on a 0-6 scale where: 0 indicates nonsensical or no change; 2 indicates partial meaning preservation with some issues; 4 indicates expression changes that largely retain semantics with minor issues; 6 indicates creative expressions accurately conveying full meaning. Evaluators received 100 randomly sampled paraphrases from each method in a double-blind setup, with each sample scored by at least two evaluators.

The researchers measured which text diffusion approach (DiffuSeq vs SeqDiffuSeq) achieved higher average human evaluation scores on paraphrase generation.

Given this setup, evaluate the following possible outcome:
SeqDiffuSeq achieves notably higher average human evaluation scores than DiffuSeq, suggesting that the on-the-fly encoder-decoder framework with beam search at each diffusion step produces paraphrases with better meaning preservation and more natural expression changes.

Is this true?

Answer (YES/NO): NO